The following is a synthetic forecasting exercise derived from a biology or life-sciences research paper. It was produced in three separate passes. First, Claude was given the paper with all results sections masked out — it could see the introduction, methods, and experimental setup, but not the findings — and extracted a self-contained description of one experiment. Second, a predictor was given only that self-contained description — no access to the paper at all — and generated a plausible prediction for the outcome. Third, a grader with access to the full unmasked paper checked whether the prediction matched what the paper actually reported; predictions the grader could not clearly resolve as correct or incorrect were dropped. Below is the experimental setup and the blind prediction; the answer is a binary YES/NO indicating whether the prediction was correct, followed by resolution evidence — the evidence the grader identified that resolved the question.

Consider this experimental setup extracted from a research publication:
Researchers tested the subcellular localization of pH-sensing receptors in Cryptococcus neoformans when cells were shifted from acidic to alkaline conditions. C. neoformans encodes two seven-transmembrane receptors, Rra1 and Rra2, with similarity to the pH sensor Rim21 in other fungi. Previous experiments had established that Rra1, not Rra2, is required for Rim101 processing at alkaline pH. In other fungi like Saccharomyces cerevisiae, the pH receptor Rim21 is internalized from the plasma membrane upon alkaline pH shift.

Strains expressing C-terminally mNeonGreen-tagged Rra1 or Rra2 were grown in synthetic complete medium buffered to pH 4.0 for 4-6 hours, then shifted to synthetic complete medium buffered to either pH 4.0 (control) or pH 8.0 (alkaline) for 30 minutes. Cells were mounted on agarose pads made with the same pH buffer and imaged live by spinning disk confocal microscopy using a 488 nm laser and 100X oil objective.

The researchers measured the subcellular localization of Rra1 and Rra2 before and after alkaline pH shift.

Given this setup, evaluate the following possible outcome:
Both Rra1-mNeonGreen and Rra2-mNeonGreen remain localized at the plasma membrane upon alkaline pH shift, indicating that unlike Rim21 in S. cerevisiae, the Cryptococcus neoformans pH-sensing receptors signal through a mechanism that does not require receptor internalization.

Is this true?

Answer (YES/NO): NO